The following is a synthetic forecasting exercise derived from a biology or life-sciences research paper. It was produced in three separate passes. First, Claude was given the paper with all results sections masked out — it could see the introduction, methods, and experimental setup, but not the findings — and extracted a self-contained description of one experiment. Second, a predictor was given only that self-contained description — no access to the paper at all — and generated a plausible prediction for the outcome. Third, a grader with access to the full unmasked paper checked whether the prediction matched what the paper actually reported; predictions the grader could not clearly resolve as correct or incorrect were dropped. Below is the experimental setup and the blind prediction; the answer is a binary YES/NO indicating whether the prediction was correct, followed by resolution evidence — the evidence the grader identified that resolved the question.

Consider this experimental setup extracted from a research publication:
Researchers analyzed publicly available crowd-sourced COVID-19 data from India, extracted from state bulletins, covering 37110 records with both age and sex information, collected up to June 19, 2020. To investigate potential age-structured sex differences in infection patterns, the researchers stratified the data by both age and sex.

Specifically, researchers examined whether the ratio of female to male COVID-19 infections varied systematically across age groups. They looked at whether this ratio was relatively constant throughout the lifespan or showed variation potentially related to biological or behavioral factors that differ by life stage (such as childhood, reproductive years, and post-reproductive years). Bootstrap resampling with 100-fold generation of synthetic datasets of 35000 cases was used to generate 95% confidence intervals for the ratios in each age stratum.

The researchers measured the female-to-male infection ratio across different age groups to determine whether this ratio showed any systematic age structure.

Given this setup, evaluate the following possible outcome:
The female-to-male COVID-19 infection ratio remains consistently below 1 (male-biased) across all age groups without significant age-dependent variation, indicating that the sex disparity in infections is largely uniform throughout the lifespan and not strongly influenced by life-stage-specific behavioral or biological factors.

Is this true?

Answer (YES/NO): NO